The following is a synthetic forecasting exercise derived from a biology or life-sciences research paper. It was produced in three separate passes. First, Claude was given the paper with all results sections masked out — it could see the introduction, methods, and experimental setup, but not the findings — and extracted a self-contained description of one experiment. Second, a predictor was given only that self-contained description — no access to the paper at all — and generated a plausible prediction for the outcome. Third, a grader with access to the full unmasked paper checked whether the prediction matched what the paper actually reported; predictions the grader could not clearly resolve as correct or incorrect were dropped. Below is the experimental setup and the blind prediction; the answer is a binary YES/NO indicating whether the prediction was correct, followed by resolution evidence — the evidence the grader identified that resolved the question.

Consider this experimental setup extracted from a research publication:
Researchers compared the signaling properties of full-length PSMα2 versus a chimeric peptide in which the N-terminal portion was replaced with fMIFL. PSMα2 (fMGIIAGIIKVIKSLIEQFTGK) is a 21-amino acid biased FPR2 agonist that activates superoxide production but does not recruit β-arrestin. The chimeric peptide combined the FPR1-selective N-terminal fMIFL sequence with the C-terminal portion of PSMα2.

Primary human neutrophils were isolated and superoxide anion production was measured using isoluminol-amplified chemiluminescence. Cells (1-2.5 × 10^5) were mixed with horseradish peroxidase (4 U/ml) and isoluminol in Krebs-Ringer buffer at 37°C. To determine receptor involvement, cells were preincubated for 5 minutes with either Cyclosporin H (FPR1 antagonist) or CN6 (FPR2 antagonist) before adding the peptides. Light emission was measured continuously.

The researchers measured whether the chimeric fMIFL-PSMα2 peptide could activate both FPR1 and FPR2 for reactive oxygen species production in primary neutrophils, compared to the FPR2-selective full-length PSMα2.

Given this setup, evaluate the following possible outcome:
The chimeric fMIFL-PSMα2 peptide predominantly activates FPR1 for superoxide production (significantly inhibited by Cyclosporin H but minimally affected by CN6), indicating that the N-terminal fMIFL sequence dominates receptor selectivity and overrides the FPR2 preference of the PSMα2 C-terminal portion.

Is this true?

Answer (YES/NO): NO